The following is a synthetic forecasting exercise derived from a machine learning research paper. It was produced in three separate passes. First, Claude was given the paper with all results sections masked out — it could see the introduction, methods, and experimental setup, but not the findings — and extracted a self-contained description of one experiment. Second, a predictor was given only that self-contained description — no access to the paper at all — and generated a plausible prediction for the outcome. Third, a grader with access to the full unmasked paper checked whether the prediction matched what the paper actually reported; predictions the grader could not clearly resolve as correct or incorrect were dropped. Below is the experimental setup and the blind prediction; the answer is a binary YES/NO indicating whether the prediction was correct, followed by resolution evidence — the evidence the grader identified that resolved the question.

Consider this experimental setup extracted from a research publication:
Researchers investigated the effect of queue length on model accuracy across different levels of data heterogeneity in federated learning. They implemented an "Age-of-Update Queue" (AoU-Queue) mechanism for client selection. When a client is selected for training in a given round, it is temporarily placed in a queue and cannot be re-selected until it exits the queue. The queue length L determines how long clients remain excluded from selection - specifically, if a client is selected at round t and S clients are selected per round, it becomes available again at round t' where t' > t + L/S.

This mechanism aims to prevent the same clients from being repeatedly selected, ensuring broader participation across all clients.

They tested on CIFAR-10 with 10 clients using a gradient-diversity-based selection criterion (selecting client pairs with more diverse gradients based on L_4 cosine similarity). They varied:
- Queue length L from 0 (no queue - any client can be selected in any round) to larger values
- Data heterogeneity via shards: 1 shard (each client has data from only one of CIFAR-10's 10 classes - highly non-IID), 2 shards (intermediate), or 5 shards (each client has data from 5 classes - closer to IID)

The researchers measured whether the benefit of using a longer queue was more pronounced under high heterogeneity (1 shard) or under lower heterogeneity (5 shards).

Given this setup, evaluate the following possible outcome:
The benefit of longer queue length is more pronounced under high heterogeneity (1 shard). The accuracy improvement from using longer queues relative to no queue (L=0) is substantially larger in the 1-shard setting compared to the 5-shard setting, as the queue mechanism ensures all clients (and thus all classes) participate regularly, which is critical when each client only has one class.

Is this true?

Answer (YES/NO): YES